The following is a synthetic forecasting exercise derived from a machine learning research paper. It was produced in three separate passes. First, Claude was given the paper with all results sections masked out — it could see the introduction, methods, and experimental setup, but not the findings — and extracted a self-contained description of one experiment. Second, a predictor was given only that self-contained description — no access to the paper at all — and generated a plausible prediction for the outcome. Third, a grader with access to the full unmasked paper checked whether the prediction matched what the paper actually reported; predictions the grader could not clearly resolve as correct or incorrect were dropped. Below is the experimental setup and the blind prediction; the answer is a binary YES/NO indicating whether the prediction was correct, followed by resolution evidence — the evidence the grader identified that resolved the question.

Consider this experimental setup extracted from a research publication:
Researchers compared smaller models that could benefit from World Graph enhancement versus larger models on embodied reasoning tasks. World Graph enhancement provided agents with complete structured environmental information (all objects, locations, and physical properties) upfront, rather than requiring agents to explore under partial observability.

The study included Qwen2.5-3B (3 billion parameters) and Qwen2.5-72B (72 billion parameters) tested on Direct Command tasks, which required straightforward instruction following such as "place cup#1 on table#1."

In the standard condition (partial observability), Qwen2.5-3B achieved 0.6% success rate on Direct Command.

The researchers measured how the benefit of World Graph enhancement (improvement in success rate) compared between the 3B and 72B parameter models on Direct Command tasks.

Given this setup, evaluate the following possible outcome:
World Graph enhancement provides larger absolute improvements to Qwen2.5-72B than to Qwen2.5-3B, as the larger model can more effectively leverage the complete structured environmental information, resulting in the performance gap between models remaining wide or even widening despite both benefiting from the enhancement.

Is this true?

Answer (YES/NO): NO